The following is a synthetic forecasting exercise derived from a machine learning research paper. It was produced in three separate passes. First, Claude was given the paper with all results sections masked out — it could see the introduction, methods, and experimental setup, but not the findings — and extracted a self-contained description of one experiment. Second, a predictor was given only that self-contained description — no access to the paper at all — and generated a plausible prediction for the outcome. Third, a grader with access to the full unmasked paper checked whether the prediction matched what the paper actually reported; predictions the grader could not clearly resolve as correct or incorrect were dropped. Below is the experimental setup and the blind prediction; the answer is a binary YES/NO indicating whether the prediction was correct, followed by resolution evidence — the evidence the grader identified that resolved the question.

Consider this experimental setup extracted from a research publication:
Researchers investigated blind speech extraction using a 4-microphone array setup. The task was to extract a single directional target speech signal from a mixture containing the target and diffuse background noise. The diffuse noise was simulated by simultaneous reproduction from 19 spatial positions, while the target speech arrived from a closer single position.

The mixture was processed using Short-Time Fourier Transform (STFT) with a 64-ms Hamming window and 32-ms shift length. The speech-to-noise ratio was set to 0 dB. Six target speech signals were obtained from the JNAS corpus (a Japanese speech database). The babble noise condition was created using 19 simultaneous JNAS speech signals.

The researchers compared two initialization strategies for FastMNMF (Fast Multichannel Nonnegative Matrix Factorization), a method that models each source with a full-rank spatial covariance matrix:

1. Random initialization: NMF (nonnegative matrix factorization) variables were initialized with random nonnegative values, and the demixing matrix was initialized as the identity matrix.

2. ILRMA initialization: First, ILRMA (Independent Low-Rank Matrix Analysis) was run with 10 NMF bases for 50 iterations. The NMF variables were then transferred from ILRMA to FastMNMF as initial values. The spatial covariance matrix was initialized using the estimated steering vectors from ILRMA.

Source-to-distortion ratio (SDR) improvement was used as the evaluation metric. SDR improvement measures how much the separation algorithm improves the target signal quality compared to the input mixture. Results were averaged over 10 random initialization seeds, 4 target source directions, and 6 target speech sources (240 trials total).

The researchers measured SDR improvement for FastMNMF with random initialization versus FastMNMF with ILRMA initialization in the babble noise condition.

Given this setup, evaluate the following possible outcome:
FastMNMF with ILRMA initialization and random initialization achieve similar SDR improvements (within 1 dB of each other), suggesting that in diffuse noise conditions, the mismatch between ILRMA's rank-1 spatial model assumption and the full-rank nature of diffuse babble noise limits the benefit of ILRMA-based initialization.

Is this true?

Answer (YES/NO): NO